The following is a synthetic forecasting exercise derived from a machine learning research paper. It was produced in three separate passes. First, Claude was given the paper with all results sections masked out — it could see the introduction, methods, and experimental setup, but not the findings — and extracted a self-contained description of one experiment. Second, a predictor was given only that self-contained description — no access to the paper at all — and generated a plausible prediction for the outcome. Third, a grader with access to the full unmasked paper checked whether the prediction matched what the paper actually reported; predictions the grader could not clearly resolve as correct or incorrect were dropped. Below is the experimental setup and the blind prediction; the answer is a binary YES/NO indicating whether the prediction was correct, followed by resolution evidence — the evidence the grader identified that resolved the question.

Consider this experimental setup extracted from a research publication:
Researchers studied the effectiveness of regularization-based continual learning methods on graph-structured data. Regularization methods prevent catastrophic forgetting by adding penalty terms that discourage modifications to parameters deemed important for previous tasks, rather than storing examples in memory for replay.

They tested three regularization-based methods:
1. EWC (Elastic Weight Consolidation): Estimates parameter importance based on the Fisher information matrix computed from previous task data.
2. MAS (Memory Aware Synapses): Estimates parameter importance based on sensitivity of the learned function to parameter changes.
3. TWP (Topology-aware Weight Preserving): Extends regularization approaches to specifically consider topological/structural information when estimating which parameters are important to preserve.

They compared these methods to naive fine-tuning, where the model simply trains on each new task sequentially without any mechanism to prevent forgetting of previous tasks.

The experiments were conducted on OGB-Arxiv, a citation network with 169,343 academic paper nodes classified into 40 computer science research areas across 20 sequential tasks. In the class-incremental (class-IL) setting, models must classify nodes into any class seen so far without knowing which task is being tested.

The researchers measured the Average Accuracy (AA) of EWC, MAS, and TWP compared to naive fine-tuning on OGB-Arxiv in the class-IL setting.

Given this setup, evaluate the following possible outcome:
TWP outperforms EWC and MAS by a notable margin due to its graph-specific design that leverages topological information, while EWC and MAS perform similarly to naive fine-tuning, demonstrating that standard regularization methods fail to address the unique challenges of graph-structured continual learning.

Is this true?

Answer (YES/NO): NO